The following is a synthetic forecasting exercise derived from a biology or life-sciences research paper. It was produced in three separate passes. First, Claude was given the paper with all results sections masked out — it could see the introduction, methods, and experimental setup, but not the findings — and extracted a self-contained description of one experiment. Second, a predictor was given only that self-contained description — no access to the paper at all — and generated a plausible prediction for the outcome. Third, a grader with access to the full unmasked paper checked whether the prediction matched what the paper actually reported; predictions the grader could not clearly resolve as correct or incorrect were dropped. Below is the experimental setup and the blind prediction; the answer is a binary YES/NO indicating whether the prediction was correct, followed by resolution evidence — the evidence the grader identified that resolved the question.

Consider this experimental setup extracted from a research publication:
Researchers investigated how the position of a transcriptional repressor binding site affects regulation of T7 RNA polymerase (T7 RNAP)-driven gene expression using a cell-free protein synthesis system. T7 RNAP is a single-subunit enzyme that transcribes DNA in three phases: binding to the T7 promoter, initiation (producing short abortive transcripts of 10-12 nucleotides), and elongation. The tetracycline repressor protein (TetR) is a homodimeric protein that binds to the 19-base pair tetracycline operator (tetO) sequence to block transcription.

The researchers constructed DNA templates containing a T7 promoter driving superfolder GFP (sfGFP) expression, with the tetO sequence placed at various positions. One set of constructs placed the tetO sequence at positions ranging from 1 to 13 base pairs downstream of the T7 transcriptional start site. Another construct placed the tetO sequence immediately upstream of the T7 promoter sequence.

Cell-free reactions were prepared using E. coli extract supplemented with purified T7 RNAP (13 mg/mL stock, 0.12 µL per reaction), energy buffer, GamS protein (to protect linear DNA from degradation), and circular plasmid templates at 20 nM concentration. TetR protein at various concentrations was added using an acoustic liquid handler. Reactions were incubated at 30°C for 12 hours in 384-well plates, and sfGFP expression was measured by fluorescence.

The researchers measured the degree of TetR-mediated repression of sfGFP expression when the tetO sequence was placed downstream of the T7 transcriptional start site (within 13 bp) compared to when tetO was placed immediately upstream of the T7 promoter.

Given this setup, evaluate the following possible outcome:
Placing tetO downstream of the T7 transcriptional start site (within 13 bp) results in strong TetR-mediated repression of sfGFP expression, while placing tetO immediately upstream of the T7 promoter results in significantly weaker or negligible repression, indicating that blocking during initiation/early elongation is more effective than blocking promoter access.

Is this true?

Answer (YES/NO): YES